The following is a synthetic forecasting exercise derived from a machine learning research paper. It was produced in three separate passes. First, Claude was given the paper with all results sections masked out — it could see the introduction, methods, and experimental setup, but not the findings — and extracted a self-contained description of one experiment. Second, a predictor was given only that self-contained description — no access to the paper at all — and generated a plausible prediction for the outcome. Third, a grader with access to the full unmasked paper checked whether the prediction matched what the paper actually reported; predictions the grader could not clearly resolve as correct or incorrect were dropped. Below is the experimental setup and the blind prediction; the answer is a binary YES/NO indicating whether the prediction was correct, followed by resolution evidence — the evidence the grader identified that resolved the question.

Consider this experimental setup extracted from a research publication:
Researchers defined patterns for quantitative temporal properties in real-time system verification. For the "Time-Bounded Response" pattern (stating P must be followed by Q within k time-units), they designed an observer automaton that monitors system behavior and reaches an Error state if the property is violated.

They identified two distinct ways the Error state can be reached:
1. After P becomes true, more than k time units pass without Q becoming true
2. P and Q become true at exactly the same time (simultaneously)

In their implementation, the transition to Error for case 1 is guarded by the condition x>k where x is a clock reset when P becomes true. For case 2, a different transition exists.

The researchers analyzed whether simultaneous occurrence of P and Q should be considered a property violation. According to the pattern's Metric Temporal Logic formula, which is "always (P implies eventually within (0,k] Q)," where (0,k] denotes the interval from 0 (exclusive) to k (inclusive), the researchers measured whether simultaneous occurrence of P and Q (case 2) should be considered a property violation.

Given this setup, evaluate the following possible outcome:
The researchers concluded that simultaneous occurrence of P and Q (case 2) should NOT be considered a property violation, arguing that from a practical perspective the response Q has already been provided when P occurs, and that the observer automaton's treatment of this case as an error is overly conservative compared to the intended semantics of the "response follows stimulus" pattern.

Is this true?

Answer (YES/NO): NO